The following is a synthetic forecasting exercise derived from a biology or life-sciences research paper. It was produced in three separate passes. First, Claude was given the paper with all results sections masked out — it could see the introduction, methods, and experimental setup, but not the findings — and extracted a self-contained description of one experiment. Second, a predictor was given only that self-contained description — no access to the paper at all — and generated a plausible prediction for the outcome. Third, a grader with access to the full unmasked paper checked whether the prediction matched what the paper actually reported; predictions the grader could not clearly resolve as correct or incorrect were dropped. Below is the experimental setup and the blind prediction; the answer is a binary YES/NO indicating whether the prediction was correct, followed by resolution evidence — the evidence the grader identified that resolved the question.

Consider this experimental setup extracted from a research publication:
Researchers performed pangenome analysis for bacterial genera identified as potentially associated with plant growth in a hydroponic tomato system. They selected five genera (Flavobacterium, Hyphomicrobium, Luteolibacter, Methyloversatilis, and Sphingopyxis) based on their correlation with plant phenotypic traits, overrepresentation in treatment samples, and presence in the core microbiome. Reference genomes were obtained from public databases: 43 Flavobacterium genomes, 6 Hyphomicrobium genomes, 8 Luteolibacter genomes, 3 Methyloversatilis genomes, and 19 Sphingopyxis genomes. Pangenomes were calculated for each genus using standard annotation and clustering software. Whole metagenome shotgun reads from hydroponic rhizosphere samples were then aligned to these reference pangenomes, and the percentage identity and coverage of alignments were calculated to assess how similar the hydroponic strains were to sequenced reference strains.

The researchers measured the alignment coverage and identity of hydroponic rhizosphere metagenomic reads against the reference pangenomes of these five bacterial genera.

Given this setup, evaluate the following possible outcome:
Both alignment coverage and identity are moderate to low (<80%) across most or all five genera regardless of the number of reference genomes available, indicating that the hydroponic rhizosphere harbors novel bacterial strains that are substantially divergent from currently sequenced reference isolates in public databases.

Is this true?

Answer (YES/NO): NO